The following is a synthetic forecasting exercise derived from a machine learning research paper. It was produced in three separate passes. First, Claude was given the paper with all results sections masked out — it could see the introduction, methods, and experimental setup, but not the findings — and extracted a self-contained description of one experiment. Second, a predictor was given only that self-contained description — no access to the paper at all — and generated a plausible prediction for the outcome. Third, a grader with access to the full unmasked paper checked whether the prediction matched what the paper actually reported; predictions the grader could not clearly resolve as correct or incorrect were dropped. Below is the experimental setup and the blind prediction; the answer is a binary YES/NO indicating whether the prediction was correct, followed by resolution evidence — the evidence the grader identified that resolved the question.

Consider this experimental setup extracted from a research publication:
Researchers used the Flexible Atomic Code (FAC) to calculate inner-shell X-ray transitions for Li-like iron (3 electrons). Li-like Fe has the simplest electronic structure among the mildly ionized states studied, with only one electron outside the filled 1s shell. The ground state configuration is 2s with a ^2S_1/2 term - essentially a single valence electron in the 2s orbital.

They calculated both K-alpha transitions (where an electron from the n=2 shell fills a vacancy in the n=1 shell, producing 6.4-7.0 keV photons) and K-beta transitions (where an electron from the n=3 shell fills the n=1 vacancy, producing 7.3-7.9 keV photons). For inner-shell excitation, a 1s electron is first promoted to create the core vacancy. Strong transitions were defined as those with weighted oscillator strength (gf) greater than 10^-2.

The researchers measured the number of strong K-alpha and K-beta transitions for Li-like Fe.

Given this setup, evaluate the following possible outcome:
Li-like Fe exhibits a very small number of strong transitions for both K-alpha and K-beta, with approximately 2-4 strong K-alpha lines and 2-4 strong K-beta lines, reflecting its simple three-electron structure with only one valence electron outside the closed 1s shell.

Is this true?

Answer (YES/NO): NO